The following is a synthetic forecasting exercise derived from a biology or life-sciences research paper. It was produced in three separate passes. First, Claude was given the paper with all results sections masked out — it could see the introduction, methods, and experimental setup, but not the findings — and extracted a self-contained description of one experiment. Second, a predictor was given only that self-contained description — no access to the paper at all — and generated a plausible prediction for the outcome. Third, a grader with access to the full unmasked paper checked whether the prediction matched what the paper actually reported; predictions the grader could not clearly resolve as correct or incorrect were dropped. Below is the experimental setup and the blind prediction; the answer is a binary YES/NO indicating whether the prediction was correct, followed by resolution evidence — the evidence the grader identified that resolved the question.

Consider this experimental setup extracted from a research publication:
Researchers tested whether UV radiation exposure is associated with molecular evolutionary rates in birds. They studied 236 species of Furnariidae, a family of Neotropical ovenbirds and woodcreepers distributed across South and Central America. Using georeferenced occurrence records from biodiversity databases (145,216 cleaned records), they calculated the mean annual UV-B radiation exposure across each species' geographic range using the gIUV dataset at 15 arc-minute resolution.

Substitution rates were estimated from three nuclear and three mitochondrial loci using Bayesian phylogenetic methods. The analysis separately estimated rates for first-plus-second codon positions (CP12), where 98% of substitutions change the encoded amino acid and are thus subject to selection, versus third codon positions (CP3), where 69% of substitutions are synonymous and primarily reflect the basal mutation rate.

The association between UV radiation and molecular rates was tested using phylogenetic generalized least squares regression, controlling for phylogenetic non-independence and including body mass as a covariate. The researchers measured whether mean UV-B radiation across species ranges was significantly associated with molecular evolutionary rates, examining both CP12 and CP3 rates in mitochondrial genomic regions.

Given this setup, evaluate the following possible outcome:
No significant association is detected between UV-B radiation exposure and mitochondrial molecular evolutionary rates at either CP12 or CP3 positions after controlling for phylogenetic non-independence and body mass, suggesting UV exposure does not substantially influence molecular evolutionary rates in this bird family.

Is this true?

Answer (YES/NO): NO